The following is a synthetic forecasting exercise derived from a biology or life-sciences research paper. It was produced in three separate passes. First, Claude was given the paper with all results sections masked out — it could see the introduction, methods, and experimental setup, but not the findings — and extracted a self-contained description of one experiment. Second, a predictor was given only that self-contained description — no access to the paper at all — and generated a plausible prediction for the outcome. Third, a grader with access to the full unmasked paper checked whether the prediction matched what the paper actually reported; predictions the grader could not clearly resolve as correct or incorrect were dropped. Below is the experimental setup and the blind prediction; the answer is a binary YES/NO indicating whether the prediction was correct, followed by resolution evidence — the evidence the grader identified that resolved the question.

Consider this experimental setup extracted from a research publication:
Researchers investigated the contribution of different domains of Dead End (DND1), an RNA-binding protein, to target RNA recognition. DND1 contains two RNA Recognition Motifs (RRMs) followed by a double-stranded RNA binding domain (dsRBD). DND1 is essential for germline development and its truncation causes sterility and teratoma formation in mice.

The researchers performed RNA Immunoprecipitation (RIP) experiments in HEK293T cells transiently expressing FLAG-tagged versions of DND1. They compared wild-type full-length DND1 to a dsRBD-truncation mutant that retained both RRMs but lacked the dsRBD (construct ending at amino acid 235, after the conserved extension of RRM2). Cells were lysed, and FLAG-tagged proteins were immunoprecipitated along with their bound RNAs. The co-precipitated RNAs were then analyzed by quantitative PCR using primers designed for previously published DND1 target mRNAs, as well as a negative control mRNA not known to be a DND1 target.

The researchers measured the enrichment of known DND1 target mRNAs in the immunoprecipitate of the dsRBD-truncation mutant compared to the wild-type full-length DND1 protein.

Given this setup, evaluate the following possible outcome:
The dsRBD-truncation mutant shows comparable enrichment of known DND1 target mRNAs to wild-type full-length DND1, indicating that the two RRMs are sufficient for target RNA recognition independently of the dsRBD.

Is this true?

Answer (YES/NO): YES